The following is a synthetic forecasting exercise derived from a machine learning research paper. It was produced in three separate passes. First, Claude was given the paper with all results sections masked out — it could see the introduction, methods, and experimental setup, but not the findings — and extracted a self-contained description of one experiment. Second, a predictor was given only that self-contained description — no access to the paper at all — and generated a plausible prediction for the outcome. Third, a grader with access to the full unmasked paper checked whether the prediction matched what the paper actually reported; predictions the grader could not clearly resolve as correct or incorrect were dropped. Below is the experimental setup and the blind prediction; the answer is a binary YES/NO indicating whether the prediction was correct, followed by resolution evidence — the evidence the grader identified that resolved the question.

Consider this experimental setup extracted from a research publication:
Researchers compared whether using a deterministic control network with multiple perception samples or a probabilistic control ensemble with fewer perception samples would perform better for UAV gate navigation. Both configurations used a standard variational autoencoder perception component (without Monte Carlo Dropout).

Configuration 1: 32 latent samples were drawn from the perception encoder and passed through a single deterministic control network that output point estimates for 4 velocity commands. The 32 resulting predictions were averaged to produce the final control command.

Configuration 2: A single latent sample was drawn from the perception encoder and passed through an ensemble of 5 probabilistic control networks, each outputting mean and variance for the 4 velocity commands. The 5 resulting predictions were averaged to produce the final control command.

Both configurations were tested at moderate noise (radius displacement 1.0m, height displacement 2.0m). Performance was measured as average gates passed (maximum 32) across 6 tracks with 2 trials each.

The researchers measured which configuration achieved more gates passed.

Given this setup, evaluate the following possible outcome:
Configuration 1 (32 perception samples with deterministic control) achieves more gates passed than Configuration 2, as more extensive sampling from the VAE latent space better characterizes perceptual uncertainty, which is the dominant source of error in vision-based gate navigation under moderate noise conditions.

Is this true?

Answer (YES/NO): NO